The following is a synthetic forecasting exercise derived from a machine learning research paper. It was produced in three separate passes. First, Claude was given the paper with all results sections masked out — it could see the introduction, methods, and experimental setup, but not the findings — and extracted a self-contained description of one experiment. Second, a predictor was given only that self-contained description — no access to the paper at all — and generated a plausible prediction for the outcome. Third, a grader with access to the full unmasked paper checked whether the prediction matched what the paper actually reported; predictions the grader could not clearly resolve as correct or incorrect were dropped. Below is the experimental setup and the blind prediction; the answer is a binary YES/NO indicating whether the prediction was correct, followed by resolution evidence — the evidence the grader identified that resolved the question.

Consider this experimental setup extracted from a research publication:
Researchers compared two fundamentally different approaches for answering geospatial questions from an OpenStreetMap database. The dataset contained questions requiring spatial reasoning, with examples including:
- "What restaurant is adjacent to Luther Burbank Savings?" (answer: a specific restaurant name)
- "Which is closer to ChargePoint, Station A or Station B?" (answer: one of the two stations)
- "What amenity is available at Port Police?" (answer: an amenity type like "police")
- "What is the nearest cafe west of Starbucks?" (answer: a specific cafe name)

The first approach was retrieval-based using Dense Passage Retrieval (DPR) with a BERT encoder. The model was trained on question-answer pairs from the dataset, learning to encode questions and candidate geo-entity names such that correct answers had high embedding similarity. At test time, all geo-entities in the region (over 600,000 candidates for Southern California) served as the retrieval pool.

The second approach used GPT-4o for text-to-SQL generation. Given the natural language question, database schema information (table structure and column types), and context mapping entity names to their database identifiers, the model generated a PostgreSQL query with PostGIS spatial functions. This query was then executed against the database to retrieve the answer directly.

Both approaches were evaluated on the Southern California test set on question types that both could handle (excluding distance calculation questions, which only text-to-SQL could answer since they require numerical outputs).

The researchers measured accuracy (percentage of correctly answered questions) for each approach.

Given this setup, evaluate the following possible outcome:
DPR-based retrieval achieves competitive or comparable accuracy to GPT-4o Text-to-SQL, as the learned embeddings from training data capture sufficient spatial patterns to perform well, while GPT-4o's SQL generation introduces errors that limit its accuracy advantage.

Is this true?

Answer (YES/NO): NO